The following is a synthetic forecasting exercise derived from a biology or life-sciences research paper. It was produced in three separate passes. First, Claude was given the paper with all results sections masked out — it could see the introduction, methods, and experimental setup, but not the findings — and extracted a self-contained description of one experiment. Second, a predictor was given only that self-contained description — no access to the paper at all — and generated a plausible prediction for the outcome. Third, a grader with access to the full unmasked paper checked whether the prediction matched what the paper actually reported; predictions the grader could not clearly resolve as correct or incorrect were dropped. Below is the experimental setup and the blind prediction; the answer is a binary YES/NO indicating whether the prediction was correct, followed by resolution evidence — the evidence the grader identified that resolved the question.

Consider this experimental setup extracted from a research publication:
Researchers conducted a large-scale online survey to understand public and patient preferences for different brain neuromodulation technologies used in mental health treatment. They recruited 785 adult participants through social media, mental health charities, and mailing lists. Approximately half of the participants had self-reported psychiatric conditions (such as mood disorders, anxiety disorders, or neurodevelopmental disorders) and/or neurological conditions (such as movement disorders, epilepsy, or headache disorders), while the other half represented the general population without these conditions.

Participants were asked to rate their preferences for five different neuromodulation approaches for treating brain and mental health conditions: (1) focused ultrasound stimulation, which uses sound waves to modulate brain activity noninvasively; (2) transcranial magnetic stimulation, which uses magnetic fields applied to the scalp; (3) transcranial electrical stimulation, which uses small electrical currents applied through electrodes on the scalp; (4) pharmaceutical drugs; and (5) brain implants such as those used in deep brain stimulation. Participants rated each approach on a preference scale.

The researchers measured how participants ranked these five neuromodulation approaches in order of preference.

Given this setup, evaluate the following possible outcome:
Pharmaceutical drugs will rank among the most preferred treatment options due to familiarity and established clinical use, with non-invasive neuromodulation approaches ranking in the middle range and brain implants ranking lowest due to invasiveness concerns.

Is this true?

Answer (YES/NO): NO